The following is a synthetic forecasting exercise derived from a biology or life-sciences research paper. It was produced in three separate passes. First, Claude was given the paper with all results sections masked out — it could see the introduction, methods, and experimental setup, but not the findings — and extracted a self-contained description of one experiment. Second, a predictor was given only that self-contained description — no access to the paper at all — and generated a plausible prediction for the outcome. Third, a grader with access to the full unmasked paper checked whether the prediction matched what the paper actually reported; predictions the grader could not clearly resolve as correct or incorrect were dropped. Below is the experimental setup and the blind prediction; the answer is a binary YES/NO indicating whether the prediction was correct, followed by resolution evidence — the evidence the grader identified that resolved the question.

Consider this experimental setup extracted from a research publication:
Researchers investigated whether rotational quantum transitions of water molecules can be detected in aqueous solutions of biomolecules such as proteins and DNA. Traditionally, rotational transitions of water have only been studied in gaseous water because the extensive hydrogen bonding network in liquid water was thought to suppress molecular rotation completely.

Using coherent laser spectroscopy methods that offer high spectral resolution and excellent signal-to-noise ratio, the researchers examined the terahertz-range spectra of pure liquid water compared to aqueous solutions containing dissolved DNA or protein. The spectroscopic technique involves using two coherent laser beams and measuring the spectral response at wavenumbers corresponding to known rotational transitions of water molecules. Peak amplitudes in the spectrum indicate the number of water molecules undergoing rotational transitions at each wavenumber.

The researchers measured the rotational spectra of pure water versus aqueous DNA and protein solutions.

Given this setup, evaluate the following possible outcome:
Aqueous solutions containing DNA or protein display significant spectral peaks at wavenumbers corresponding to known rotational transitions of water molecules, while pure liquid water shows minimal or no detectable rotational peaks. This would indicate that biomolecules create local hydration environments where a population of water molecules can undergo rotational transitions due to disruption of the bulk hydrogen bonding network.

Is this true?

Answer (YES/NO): NO